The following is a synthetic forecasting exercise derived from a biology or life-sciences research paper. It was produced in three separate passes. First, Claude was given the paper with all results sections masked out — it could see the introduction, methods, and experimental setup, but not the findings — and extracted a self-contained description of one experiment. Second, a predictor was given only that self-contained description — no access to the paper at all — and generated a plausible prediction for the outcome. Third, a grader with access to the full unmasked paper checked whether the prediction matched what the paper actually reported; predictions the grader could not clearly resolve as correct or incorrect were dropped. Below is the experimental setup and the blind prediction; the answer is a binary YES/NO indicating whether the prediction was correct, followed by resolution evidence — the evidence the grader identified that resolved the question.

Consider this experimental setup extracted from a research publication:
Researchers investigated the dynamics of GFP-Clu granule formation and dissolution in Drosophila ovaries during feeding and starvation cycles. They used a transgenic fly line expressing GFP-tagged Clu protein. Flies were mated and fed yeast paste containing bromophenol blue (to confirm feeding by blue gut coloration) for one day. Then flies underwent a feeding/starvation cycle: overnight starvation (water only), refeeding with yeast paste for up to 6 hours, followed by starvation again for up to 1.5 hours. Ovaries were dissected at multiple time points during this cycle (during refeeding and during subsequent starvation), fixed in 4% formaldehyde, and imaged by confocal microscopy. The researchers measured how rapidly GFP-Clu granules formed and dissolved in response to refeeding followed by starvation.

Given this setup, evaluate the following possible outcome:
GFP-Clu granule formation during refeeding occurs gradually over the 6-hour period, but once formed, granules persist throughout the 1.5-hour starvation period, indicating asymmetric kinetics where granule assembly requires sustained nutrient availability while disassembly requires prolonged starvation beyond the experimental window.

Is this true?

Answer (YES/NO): NO